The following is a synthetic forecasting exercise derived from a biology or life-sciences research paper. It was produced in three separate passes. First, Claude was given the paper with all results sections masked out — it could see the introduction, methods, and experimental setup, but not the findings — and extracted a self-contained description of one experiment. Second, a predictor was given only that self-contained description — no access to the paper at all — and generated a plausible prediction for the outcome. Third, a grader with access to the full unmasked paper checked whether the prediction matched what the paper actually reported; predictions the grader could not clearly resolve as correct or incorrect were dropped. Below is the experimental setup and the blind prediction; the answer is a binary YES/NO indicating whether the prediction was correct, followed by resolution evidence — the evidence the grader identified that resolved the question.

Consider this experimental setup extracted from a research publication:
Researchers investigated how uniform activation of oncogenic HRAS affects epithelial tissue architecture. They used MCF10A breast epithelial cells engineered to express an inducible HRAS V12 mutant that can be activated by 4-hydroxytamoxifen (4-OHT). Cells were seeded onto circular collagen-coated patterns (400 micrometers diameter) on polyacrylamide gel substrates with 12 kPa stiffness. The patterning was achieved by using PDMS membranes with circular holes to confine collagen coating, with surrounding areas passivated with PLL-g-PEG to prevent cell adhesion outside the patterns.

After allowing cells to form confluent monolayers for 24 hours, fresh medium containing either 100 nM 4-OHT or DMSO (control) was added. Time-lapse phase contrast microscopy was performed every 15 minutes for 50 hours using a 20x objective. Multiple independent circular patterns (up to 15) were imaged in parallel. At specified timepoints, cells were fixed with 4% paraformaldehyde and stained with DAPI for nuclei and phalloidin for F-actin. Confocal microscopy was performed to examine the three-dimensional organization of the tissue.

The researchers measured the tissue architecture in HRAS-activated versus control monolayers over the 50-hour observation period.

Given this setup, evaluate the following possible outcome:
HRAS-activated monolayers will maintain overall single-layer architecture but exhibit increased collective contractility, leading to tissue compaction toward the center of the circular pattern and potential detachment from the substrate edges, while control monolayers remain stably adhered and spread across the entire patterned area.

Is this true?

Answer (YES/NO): NO